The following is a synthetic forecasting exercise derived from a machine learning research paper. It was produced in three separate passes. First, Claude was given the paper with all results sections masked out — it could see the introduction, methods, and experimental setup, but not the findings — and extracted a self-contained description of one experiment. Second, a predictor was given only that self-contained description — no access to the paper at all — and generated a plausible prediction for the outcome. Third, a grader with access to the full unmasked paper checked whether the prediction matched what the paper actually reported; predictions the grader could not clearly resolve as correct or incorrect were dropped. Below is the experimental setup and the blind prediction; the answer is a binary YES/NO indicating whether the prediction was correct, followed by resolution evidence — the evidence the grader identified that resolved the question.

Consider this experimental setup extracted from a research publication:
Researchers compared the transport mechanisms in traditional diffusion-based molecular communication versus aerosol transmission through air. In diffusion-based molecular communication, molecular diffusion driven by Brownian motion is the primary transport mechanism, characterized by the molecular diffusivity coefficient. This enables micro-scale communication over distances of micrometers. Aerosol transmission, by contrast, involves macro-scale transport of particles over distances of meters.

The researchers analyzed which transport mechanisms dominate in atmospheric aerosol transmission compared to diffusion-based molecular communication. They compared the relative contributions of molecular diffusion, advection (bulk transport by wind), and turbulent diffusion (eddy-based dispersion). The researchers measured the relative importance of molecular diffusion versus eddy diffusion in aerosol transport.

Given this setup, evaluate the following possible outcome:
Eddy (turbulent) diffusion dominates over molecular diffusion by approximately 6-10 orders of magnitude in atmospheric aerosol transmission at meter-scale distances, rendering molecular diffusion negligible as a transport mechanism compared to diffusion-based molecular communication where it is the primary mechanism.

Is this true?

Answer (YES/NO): NO